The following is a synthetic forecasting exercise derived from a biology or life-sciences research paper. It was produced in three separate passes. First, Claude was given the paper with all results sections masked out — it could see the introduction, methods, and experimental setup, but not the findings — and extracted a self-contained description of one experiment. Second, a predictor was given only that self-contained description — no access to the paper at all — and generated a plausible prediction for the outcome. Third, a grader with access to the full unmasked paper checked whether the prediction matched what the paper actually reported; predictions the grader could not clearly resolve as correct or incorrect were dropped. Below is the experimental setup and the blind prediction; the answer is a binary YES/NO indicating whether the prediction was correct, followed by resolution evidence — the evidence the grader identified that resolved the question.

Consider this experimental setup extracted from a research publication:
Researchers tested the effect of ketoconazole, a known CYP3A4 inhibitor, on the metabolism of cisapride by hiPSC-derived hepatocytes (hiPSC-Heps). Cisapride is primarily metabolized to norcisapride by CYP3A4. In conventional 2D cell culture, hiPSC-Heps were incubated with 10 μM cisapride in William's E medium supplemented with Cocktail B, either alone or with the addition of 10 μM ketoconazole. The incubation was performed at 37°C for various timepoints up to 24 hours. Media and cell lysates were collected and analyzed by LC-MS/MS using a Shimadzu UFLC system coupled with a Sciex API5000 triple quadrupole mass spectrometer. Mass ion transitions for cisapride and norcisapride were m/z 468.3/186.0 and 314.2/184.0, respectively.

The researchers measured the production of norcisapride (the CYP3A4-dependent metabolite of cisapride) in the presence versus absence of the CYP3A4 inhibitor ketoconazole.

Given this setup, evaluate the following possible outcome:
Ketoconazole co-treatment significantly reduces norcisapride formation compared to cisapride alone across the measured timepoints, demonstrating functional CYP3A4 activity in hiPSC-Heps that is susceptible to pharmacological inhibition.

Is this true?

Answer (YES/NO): YES